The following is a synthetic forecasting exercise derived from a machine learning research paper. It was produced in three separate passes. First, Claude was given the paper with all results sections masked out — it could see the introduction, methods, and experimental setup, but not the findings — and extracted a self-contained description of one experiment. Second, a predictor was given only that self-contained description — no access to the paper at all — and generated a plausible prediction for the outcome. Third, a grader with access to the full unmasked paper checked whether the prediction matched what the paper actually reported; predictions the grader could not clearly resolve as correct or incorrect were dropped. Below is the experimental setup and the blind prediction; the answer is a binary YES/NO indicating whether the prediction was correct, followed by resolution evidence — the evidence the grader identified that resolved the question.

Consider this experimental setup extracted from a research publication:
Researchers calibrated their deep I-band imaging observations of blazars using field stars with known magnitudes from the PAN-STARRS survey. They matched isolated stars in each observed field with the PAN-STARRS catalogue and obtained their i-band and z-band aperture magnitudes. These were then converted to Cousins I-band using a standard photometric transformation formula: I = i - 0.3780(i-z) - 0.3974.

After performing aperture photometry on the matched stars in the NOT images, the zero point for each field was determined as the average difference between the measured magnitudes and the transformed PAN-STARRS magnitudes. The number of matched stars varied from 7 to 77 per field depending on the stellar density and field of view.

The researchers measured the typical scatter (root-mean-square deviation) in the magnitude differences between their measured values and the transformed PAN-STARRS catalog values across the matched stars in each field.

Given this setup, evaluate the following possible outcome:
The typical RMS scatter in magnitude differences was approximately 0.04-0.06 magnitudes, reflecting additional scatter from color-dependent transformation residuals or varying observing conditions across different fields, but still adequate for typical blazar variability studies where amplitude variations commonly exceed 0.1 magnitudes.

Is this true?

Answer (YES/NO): NO